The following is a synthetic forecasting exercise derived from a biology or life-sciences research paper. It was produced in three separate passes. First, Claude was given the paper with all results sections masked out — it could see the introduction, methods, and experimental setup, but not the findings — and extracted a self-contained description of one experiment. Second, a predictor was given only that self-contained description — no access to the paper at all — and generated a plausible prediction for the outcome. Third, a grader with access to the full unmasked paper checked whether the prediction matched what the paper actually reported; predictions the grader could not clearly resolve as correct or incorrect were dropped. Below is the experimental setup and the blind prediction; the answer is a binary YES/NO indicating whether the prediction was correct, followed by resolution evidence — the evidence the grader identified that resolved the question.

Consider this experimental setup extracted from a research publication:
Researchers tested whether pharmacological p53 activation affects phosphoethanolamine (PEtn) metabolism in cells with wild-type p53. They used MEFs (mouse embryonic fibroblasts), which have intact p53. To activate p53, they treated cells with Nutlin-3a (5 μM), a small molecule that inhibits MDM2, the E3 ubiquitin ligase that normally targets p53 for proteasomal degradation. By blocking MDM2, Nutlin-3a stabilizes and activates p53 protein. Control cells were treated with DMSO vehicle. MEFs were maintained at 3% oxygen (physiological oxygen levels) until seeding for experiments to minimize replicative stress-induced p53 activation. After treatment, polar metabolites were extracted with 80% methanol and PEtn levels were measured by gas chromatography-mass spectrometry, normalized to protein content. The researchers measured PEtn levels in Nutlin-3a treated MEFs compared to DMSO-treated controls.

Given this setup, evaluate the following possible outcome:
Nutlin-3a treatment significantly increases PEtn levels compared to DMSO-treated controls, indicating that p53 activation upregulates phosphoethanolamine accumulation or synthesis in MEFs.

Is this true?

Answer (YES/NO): YES